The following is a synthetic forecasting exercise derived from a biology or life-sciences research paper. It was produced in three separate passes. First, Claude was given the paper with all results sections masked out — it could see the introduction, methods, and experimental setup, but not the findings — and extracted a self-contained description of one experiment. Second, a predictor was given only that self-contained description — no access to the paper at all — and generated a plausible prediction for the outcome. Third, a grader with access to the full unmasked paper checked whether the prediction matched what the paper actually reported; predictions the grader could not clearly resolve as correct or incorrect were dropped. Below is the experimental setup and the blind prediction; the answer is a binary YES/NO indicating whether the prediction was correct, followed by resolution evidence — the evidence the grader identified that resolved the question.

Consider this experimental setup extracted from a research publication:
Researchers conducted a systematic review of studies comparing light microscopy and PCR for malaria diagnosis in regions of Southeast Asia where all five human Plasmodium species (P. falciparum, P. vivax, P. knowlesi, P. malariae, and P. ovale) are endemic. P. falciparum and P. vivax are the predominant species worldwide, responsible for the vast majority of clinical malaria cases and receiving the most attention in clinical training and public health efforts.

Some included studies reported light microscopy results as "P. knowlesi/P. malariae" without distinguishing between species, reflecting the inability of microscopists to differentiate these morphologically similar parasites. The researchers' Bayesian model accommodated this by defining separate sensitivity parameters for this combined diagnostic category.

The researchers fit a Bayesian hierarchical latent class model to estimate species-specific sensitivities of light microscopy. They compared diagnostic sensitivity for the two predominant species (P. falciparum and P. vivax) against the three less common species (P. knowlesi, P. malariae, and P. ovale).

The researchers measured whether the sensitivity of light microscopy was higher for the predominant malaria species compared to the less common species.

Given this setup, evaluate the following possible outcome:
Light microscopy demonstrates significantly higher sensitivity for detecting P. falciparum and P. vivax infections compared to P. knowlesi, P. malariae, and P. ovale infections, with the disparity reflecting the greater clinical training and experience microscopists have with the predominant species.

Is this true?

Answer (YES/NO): YES